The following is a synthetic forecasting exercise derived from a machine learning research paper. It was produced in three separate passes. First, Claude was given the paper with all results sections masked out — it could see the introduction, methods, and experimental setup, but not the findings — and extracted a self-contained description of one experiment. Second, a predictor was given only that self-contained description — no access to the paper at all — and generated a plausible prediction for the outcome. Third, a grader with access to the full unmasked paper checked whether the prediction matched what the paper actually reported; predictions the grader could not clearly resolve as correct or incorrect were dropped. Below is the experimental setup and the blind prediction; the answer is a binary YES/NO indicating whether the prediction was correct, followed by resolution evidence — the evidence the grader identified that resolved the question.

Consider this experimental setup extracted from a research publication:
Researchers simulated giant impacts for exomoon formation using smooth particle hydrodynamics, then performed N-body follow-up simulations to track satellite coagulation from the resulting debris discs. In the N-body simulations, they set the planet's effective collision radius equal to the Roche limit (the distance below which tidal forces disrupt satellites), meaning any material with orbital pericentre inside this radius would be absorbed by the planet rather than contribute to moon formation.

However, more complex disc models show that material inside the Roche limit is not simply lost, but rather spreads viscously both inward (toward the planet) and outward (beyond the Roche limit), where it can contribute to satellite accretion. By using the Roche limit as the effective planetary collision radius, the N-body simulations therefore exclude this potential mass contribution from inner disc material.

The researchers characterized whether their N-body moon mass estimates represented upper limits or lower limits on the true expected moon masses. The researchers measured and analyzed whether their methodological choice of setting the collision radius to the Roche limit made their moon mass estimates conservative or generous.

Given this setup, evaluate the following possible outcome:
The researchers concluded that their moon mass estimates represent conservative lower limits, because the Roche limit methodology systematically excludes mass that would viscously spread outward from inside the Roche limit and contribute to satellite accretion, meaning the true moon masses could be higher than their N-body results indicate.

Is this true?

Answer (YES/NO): YES